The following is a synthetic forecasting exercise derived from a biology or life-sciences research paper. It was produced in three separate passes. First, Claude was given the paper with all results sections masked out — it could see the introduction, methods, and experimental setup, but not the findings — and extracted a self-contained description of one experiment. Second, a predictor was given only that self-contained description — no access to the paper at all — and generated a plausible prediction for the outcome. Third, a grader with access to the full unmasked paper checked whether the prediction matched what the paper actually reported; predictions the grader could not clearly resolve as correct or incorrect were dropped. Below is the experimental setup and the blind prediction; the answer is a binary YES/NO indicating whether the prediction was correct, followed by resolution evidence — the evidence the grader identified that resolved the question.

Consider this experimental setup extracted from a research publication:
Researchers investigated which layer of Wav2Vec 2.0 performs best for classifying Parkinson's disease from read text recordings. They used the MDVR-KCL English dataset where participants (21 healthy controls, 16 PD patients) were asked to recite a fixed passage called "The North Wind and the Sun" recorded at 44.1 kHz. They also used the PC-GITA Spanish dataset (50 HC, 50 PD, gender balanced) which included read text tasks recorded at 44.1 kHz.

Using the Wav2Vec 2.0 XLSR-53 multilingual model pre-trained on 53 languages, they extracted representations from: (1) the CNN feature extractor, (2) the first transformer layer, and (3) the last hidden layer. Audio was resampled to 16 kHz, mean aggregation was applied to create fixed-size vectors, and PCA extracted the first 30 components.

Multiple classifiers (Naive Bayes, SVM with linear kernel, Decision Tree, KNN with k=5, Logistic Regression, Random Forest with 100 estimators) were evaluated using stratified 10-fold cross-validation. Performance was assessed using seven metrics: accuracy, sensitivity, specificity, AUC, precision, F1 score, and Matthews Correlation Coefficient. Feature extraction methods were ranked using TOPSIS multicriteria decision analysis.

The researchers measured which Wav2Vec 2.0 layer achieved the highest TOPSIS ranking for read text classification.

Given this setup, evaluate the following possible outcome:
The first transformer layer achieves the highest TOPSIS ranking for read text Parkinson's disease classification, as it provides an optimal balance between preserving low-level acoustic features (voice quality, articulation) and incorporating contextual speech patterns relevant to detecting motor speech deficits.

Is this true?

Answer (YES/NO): YES